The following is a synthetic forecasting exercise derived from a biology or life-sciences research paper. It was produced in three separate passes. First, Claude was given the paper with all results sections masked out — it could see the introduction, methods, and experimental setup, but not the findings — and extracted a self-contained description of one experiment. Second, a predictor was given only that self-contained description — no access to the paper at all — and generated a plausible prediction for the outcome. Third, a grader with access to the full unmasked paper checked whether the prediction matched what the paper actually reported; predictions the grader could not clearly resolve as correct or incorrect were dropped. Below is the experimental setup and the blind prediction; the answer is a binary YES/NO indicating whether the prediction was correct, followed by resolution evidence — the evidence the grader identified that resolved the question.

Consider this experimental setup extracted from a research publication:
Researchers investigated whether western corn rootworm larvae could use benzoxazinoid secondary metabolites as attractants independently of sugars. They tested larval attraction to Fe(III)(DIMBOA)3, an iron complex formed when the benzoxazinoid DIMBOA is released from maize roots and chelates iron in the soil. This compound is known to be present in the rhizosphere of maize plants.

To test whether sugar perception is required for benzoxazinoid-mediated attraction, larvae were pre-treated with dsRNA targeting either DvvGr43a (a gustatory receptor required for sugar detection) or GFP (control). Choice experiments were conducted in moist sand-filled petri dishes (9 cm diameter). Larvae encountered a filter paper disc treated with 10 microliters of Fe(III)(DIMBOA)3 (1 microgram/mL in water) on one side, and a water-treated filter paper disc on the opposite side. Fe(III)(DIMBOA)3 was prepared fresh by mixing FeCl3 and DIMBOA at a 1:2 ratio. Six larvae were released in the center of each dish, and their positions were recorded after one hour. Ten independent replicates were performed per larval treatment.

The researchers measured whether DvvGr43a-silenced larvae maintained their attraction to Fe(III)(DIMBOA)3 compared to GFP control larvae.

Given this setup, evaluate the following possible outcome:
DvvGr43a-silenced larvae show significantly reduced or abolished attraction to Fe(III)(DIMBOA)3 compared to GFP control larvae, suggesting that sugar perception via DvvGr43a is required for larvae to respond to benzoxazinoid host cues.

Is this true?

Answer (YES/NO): NO